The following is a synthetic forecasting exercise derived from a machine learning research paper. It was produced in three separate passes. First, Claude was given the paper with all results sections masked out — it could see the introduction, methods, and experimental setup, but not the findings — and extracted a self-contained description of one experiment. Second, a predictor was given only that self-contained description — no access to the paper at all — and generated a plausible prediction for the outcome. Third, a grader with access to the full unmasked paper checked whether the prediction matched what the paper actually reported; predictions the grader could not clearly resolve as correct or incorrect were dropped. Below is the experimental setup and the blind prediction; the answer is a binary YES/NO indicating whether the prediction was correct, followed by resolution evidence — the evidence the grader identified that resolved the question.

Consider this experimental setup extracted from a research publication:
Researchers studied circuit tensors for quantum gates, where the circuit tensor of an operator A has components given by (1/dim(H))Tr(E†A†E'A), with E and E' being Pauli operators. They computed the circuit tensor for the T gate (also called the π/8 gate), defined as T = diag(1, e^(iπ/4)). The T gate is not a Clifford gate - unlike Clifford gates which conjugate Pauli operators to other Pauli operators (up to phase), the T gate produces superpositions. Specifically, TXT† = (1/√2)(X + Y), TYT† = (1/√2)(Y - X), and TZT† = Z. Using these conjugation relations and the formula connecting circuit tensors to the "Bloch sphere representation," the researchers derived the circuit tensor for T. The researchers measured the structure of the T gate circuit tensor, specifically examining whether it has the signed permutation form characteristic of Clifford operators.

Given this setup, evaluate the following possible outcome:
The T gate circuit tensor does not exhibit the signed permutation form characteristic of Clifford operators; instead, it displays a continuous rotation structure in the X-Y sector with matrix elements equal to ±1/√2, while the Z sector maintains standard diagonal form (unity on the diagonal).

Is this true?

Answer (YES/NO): YES